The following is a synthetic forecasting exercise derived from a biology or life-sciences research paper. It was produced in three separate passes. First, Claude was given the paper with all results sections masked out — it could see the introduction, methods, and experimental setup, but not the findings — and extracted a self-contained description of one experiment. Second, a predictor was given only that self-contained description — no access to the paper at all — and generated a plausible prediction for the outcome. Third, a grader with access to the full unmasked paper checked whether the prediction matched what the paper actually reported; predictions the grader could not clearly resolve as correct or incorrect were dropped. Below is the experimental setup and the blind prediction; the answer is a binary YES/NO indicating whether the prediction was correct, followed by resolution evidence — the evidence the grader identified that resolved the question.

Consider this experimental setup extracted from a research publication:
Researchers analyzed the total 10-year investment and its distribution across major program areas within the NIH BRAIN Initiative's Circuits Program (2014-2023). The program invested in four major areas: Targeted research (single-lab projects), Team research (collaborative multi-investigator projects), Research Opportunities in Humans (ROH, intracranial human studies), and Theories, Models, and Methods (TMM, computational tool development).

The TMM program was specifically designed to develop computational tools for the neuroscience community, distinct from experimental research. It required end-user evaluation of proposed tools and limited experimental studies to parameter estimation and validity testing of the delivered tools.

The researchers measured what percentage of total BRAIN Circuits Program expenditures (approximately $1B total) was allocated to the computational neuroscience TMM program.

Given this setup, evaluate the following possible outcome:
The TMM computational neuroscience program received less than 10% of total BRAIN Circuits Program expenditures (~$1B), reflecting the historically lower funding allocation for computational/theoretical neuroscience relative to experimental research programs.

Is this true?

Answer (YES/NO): YES